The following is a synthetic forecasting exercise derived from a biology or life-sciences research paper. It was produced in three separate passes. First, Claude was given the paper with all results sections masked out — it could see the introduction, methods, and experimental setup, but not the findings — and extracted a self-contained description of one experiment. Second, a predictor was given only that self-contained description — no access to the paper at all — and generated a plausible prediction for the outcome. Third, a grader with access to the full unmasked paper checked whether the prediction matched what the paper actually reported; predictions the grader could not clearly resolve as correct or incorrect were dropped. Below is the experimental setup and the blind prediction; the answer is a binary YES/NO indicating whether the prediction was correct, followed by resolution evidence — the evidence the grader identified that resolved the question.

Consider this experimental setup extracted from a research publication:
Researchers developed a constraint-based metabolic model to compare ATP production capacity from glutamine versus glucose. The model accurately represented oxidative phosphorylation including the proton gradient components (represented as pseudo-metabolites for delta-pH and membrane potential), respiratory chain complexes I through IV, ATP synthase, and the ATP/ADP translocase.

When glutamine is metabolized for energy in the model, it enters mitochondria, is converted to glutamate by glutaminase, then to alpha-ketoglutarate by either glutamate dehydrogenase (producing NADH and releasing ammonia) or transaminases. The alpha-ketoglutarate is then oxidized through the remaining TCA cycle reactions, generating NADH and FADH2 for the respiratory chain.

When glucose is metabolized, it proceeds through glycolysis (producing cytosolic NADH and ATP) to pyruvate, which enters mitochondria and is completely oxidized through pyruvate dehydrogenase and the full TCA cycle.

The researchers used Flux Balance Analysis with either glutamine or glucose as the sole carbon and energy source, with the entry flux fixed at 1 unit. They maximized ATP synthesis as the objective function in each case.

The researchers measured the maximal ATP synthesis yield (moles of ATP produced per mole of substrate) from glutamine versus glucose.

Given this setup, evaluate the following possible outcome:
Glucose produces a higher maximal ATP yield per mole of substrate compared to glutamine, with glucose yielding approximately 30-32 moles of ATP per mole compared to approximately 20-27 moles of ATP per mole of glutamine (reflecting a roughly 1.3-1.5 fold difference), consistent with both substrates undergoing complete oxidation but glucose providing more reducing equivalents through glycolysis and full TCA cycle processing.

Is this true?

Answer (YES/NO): YES